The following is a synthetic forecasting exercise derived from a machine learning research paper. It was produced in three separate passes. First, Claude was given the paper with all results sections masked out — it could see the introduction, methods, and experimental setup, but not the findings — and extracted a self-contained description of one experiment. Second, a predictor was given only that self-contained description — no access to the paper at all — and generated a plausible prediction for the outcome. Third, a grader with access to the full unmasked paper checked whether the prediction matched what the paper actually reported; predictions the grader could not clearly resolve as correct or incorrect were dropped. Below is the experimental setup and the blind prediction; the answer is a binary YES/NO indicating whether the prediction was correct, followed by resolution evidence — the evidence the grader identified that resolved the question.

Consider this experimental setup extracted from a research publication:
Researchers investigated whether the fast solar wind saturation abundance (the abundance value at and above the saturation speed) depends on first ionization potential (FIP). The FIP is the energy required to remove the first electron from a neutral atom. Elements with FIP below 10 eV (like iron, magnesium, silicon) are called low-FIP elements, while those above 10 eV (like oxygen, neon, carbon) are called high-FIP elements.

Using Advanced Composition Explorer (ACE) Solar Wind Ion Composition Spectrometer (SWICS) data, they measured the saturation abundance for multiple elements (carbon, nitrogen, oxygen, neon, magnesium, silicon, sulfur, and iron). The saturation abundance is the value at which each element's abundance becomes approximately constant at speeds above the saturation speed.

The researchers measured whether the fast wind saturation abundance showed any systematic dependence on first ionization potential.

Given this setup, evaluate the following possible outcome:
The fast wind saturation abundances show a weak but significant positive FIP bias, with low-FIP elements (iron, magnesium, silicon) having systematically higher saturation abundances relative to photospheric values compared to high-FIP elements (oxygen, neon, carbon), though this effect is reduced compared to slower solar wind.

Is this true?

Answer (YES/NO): NO